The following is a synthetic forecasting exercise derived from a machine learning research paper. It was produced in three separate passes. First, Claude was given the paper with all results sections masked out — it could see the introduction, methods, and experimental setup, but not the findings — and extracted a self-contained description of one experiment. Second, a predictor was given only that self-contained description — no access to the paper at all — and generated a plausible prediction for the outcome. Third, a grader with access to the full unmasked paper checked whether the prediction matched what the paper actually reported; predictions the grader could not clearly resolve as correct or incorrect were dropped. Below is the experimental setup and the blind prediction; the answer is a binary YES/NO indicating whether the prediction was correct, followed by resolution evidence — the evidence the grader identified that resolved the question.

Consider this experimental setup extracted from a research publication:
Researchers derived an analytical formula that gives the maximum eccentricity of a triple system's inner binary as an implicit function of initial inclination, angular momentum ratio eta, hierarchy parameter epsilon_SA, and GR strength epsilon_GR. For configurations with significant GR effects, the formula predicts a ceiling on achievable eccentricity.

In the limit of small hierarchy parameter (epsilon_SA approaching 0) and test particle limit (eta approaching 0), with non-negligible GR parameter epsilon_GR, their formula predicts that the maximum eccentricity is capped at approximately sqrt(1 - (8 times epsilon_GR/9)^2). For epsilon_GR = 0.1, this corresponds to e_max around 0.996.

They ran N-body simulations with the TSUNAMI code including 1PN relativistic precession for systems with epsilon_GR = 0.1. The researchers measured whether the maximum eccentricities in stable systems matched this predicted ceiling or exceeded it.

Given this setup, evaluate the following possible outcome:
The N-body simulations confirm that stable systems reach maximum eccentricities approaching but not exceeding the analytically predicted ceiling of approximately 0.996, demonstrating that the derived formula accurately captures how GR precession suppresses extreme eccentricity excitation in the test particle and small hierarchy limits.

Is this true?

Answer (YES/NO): NO